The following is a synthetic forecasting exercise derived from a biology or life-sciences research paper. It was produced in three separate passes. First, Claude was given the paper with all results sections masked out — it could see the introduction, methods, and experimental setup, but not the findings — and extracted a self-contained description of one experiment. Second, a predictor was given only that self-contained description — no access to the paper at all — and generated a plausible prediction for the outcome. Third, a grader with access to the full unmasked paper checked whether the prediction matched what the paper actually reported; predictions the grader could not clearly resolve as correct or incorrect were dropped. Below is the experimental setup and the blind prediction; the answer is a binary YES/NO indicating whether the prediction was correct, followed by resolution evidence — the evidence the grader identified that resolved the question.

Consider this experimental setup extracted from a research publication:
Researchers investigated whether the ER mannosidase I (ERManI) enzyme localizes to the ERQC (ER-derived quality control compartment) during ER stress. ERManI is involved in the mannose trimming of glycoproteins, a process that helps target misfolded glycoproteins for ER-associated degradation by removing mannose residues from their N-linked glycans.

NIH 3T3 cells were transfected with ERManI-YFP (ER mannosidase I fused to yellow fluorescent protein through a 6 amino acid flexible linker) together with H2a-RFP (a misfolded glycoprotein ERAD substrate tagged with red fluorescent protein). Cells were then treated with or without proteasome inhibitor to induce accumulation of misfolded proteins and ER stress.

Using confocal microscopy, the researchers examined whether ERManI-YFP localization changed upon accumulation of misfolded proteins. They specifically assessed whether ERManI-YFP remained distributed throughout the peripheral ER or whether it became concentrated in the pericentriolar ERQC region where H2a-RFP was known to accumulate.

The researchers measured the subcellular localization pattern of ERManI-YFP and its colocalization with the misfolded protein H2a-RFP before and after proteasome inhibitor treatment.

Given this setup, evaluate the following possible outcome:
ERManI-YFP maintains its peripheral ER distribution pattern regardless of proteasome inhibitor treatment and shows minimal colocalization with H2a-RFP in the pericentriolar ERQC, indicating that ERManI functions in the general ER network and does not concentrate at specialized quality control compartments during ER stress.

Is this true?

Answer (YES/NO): NO